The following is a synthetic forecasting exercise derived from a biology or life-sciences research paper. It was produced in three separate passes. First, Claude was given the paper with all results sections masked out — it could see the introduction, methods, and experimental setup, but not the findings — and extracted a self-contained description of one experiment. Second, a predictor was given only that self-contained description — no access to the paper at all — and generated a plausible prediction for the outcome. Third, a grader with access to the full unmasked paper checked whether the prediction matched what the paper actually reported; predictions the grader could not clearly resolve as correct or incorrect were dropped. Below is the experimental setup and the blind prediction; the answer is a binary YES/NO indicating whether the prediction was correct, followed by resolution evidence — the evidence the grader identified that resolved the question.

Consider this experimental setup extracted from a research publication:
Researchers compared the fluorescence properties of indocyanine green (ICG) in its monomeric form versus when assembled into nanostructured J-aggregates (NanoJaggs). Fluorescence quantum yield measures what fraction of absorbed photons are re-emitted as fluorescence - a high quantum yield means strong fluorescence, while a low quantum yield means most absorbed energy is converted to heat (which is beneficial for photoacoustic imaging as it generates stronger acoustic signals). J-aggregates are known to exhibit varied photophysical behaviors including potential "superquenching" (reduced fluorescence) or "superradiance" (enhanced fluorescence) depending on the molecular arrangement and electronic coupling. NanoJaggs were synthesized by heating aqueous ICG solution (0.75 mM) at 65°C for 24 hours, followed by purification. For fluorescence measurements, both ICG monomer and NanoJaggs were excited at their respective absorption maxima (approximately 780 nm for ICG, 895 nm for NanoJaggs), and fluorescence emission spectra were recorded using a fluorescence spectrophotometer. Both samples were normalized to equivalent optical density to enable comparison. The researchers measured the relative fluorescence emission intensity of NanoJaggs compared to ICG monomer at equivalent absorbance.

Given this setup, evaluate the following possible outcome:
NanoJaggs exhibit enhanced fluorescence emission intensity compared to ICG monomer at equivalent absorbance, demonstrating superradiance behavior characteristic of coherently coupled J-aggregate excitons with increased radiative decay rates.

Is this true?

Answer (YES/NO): NO